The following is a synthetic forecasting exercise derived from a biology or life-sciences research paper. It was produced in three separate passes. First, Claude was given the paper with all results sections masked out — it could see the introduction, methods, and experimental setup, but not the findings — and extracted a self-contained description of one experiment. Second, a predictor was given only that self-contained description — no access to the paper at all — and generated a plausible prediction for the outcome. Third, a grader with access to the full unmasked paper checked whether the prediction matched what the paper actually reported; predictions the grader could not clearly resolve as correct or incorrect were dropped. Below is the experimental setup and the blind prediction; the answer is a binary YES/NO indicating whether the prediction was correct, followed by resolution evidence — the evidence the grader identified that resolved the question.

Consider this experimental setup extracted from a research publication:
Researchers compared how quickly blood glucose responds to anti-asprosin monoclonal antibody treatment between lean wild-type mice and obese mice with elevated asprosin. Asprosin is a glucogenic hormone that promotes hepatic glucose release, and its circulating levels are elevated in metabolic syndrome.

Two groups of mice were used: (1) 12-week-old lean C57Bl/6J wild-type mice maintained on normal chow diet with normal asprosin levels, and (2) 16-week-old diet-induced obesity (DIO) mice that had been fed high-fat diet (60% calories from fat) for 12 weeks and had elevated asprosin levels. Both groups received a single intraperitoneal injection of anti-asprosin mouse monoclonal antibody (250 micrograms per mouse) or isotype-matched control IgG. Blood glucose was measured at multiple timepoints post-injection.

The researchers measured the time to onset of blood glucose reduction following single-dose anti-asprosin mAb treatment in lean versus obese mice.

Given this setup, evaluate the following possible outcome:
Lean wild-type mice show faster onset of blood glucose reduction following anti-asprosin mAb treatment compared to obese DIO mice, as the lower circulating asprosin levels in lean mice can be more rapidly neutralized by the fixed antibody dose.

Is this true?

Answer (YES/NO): NO